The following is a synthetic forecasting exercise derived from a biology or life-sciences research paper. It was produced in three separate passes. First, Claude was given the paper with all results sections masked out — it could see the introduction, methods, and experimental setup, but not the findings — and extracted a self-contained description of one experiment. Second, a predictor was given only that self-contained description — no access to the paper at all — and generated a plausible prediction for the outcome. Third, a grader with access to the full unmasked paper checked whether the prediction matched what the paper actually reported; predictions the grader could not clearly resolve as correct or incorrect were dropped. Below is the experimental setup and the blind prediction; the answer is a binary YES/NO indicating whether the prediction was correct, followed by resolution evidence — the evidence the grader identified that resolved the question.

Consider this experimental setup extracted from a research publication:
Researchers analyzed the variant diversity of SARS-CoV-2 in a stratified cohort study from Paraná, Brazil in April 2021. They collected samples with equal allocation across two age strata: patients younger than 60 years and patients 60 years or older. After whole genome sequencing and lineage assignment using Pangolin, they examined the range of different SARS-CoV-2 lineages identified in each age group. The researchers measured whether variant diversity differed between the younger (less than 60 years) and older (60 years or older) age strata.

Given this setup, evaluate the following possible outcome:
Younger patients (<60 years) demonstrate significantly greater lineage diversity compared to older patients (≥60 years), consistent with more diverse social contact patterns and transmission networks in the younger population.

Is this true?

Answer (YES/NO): YES